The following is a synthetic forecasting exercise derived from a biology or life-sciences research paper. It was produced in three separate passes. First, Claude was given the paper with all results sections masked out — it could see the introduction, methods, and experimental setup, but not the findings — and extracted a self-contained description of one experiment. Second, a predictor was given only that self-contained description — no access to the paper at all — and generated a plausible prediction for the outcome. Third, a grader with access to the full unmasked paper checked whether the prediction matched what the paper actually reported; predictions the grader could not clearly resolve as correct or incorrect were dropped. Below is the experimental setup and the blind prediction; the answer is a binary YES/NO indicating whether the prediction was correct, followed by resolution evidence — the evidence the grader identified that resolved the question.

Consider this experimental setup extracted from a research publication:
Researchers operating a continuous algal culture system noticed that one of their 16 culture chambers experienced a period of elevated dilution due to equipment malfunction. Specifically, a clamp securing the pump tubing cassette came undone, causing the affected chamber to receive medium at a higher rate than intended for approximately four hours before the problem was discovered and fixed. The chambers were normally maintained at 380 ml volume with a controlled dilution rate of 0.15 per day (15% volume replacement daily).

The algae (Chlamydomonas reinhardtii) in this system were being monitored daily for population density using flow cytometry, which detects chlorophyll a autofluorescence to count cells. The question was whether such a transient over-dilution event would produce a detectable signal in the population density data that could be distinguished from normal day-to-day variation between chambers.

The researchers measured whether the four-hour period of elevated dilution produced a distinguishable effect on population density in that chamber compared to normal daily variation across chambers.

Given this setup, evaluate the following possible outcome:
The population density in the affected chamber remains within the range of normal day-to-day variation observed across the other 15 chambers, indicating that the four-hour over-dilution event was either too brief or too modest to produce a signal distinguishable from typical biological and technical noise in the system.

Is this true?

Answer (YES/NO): NO